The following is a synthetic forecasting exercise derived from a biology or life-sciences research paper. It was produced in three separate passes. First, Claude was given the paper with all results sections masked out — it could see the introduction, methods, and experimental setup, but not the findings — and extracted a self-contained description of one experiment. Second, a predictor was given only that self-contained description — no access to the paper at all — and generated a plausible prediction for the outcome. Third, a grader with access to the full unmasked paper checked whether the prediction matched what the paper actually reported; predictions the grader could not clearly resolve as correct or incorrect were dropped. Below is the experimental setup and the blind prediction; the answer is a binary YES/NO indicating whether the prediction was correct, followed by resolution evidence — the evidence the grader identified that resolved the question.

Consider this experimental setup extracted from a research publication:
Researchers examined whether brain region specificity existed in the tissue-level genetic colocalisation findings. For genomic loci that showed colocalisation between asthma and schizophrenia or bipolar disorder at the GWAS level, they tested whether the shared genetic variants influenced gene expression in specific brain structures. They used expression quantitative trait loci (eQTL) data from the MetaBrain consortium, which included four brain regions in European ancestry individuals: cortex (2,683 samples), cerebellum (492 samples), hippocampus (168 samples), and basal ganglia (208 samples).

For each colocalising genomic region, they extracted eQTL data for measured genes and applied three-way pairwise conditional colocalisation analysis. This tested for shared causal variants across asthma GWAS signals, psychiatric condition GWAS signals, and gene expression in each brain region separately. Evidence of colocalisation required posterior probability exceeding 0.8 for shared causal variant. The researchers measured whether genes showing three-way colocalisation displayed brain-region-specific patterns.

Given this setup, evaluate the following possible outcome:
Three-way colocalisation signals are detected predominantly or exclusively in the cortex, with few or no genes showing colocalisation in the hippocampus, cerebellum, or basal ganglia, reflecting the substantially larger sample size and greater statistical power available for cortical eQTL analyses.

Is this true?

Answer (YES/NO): NO